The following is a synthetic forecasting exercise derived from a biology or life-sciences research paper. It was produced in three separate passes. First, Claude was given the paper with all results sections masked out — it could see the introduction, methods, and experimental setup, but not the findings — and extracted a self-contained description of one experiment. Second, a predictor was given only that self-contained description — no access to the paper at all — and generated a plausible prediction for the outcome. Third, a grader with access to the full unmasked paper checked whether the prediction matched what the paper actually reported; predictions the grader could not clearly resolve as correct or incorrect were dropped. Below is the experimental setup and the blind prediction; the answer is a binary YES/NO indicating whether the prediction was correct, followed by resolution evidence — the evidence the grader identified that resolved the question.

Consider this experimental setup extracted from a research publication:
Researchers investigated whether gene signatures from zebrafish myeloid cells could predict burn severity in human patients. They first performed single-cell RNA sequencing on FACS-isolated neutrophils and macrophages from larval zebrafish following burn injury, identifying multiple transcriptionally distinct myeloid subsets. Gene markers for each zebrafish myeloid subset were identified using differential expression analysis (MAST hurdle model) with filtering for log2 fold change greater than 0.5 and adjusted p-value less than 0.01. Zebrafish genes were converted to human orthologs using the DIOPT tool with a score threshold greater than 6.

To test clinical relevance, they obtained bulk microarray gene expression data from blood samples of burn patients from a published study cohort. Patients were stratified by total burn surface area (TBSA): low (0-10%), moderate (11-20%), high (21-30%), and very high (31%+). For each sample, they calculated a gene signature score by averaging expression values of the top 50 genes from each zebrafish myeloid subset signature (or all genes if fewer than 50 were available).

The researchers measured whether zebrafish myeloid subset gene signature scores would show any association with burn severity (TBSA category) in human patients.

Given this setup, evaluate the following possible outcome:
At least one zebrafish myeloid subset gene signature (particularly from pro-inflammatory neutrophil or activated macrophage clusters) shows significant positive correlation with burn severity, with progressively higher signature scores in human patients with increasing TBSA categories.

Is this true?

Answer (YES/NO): YES